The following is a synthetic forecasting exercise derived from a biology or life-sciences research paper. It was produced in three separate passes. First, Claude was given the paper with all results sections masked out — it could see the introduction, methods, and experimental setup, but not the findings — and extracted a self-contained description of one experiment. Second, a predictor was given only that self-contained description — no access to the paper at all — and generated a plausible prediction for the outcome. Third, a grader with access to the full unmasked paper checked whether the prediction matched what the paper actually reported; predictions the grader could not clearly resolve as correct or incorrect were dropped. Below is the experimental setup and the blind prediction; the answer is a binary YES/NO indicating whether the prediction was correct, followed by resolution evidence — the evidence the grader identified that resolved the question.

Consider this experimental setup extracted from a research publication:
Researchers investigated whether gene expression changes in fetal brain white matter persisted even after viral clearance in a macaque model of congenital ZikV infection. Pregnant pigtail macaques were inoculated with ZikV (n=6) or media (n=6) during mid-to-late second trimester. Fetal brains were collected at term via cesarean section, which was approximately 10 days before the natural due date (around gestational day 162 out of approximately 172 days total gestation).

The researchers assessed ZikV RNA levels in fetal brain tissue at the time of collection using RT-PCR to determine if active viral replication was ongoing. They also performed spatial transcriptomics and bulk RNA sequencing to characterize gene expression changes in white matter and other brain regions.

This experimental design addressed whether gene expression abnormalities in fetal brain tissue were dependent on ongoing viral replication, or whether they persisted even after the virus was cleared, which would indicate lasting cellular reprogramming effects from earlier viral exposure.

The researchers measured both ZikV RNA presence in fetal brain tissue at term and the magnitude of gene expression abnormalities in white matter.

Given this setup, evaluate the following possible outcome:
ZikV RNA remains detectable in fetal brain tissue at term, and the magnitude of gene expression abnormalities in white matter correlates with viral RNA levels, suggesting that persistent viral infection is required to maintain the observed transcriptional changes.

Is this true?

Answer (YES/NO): NO